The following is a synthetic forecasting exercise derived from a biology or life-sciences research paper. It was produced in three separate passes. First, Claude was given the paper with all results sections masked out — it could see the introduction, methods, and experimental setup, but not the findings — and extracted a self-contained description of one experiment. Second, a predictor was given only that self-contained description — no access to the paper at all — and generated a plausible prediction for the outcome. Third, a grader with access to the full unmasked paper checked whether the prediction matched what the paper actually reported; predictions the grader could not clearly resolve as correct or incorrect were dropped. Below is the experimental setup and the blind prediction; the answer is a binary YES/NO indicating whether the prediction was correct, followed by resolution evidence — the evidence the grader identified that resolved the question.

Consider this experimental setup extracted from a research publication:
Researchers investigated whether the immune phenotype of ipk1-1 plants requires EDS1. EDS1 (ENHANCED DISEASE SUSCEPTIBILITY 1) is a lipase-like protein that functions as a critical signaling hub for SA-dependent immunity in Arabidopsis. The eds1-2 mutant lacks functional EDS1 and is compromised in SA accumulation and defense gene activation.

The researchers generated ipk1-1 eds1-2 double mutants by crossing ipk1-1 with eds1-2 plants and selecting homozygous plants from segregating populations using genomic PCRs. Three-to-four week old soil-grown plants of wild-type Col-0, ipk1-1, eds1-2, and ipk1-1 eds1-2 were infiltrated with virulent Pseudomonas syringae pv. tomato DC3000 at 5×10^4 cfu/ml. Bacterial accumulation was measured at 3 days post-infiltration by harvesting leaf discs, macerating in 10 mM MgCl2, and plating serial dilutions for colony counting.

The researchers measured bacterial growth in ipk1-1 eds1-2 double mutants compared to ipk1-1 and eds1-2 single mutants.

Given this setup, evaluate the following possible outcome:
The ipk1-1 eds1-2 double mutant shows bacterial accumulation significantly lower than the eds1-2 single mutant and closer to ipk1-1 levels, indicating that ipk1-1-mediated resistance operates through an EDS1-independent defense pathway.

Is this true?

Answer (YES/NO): NO